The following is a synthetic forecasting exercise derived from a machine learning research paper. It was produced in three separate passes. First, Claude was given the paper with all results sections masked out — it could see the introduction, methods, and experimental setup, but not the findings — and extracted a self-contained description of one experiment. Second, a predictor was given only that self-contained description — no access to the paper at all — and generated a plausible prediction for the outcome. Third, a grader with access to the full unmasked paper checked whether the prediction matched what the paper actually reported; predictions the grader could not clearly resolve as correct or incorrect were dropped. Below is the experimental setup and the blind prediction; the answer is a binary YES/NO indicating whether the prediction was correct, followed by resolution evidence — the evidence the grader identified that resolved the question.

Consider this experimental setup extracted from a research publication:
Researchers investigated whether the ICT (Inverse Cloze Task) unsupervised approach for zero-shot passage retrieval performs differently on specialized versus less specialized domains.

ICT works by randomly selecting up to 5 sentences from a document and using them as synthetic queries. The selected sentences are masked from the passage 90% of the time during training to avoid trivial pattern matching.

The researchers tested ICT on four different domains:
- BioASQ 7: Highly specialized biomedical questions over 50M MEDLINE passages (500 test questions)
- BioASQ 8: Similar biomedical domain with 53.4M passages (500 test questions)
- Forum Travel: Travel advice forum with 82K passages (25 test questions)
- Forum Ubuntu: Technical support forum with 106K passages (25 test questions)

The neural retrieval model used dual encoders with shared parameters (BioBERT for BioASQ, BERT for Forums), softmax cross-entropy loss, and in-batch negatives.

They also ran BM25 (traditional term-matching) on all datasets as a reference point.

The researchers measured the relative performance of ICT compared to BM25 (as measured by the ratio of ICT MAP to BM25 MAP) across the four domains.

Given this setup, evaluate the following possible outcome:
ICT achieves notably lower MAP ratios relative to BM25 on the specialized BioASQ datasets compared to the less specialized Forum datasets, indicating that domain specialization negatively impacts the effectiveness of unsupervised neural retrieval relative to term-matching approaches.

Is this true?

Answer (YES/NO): NO